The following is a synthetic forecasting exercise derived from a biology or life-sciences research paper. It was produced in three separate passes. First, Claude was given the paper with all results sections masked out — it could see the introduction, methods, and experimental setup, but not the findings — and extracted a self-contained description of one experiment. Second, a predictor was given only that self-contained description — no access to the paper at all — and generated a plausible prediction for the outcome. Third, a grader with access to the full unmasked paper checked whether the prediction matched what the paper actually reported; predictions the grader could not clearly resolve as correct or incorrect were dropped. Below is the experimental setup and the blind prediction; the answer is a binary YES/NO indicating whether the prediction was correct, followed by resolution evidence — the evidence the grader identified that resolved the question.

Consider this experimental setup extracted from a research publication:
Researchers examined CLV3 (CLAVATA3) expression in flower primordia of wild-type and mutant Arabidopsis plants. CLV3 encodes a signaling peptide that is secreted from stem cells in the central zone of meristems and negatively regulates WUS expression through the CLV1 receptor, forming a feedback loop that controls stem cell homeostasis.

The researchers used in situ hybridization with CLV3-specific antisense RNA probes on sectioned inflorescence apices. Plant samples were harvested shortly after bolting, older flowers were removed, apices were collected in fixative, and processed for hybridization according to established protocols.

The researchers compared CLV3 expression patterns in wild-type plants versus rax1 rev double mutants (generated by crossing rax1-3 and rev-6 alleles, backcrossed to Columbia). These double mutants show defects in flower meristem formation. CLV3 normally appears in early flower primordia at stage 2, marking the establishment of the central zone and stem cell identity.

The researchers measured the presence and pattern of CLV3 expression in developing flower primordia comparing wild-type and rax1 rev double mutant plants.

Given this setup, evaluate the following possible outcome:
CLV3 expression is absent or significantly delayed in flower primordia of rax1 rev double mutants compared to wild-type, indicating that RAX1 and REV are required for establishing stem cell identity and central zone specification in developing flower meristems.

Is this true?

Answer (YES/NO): YES